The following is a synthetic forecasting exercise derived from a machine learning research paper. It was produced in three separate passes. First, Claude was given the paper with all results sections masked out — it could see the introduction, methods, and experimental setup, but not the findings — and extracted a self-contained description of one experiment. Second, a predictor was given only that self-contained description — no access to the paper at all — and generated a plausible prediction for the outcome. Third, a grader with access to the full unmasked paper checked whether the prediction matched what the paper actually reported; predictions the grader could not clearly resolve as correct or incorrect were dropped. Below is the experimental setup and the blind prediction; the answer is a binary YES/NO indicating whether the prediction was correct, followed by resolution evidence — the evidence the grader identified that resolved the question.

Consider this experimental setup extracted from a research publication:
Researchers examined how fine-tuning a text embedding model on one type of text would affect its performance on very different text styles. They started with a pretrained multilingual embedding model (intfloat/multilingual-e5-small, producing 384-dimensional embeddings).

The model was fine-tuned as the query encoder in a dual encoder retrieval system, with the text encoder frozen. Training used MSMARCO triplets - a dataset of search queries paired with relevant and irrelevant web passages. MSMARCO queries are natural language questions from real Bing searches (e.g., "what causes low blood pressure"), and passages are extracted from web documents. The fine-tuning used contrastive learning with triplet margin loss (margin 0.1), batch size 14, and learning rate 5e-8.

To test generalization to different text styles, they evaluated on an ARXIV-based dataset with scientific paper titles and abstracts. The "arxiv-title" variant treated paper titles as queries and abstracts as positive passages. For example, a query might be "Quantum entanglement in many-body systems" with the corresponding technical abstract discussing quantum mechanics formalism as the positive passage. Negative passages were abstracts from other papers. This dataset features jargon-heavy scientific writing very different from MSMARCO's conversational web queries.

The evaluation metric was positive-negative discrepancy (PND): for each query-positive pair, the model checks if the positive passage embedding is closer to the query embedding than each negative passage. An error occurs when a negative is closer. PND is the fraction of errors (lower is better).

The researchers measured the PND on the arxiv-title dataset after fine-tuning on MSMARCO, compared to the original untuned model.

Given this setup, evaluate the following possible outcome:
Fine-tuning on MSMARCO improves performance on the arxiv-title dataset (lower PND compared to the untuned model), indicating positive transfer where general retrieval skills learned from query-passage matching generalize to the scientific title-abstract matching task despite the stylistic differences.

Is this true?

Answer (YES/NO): NO